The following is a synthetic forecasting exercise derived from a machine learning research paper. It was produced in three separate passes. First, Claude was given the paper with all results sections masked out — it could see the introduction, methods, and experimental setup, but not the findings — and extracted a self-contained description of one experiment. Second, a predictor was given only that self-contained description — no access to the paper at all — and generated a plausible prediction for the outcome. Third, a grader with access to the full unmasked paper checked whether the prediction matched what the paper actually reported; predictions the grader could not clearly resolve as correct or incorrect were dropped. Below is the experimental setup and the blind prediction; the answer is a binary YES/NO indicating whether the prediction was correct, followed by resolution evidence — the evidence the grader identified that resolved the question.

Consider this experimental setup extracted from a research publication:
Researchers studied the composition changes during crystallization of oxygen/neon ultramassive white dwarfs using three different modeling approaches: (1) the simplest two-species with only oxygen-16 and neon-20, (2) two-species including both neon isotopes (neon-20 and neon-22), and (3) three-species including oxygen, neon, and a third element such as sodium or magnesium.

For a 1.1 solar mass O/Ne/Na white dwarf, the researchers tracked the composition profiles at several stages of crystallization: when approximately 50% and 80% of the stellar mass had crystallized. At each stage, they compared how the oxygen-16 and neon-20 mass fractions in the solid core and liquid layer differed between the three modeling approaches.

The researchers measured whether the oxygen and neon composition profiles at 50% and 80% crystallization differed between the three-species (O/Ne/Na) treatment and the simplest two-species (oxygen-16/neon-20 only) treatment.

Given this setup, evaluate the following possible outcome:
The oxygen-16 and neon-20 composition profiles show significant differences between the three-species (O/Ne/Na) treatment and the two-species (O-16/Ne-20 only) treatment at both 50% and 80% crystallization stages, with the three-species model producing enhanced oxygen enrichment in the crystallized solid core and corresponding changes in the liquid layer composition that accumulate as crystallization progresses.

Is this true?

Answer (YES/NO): NO